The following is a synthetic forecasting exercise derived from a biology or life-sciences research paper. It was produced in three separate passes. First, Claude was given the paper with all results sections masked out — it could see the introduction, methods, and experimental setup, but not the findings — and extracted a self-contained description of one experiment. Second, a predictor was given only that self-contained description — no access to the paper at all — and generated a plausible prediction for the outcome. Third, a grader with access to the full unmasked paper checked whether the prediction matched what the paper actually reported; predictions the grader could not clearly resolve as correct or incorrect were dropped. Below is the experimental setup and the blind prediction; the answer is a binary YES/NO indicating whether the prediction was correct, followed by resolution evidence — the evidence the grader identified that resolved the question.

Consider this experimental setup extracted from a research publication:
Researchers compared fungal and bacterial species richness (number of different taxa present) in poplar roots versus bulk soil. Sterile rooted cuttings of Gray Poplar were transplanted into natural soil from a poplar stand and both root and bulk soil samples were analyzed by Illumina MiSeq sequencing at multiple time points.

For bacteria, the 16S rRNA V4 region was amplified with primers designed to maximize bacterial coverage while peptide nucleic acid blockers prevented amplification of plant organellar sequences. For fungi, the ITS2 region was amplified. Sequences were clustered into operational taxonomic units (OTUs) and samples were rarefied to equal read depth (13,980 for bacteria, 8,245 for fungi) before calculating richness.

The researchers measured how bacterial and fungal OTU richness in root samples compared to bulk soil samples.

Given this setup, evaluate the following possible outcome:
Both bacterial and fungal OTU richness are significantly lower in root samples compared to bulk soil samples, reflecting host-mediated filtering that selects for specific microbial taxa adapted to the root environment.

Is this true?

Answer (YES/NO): YES